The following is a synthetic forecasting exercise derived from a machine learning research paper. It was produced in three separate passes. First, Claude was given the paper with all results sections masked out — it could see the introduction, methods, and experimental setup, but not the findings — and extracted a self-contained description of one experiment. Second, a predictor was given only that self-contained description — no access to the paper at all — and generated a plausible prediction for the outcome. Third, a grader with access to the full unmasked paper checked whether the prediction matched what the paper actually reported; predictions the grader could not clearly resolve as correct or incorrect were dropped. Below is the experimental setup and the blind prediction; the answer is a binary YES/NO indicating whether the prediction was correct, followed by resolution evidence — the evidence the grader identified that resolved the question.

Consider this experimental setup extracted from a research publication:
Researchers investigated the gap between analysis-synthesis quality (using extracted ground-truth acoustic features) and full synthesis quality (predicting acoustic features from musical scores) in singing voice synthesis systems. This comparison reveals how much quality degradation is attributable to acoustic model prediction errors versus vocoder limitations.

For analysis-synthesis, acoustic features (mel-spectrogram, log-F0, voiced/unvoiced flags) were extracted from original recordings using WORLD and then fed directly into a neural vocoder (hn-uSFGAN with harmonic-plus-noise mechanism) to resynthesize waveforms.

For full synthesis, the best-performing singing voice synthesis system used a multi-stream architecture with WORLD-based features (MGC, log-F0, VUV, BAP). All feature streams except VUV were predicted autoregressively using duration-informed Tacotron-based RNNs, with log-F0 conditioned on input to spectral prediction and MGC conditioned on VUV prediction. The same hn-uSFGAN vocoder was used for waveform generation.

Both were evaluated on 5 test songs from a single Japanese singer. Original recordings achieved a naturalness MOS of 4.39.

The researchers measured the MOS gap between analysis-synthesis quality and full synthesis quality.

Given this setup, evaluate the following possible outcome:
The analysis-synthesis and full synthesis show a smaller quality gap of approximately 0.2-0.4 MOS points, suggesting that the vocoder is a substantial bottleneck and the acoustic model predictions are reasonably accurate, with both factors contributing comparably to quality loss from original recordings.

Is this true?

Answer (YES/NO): YES